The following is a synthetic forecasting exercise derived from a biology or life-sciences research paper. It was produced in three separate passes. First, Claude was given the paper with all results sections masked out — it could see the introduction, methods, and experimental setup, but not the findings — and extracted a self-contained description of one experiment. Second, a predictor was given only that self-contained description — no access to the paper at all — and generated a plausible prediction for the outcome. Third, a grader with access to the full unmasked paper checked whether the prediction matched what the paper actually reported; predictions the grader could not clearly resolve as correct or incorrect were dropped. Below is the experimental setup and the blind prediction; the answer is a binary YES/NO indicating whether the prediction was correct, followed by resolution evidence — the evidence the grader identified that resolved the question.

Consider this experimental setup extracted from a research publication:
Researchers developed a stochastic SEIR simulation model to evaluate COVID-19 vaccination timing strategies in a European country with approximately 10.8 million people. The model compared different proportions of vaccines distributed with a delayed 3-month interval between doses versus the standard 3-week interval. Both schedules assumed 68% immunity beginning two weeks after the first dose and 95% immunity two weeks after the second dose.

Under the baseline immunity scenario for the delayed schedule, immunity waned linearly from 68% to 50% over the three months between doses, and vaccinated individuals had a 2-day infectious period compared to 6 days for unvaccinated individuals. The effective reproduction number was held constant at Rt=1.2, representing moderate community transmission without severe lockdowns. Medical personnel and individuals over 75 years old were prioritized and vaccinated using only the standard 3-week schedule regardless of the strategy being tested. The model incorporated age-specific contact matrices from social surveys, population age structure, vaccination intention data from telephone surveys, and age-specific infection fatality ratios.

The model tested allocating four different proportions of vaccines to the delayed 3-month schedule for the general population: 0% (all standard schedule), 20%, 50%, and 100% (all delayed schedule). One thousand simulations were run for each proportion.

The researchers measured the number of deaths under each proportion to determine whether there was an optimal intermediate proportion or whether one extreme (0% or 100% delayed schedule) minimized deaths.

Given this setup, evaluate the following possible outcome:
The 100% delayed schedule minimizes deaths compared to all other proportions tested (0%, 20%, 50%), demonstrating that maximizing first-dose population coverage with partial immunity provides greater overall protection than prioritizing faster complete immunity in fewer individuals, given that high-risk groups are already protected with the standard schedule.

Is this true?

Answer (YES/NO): YES